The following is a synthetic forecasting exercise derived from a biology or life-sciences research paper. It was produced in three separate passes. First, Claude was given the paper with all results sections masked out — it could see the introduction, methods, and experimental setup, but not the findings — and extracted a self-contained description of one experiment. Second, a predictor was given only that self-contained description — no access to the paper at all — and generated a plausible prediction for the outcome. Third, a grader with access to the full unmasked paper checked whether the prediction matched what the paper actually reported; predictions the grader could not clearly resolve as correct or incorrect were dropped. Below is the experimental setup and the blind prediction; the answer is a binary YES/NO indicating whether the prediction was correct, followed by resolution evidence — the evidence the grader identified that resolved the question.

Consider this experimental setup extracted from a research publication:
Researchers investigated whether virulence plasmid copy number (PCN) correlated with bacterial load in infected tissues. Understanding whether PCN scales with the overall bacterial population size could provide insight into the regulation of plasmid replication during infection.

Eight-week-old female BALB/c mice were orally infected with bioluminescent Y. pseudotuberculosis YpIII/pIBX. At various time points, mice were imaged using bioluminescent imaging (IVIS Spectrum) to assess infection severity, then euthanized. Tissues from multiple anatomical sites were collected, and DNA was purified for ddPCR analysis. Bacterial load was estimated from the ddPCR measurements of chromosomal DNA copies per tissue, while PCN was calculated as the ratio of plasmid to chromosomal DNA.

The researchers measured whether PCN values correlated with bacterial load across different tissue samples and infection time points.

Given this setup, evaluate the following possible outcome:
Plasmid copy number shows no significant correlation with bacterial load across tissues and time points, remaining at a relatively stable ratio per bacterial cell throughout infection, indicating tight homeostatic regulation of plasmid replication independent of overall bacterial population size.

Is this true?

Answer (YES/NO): NO